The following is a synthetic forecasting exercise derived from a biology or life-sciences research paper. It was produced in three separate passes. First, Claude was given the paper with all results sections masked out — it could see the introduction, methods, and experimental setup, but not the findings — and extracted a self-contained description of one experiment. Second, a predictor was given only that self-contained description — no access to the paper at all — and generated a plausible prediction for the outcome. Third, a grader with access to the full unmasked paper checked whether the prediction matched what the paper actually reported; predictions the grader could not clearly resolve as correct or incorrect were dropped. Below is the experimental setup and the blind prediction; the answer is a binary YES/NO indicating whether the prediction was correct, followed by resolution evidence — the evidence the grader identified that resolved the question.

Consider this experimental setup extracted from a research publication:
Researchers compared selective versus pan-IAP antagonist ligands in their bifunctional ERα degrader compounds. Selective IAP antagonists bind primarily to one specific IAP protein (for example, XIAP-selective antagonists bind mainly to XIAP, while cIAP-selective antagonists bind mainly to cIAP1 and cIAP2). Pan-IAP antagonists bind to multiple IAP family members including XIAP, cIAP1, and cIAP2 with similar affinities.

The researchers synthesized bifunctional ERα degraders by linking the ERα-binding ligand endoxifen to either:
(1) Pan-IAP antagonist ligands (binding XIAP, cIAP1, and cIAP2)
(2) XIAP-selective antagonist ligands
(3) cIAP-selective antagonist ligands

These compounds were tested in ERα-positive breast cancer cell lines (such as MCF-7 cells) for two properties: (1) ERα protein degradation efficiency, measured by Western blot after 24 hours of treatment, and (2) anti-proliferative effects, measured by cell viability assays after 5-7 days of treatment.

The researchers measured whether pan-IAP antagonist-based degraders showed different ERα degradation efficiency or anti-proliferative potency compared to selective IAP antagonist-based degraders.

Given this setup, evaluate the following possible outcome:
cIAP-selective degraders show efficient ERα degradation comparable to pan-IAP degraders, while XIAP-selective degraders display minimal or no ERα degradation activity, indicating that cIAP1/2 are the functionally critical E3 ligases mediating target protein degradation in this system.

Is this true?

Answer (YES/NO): NO